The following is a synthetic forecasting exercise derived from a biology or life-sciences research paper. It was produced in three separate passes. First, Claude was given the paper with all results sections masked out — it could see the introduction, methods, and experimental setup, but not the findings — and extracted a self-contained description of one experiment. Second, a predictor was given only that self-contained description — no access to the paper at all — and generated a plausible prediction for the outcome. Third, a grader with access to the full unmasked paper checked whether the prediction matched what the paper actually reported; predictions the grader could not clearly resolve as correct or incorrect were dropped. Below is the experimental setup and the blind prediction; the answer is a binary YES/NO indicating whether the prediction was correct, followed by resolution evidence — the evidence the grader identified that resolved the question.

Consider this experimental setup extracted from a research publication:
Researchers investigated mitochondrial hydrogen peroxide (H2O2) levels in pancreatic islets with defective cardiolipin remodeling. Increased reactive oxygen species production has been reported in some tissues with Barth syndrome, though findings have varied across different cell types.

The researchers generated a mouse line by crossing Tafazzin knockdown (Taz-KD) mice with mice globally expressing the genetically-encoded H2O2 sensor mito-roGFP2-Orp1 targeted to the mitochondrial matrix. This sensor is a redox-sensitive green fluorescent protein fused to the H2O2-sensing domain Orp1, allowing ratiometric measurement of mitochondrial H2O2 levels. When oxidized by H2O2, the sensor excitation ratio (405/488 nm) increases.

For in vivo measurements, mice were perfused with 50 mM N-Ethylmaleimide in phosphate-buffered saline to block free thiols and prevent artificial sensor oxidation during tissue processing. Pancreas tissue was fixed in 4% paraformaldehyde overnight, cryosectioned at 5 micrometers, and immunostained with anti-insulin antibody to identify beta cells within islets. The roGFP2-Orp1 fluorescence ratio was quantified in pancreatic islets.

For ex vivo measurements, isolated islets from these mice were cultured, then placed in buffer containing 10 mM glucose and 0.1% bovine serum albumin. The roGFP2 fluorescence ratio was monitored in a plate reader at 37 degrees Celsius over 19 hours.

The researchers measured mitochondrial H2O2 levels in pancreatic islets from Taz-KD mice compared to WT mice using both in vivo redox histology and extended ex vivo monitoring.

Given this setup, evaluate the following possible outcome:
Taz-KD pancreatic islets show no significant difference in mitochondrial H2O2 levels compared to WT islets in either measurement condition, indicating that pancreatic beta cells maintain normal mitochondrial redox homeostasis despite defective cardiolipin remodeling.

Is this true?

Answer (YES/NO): NO